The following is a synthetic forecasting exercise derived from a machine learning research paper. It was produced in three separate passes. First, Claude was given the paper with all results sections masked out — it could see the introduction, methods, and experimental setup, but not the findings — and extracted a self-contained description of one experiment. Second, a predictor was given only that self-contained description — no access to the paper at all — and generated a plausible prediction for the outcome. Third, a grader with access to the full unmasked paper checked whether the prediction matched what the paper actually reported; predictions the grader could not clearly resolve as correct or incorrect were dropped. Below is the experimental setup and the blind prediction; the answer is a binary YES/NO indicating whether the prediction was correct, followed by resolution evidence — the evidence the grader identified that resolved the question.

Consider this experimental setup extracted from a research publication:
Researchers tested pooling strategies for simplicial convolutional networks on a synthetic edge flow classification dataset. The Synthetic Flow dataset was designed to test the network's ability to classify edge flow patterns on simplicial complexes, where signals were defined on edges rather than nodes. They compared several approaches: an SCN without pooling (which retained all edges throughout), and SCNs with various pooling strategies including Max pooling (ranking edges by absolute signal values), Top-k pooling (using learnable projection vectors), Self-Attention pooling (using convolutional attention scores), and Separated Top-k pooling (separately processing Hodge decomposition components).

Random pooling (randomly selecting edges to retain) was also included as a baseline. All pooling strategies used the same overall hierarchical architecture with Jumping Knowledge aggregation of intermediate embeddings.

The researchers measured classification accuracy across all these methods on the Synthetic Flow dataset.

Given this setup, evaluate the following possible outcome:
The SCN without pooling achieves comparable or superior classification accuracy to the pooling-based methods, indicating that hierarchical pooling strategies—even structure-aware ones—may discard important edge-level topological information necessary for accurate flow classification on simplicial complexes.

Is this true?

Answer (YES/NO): NO